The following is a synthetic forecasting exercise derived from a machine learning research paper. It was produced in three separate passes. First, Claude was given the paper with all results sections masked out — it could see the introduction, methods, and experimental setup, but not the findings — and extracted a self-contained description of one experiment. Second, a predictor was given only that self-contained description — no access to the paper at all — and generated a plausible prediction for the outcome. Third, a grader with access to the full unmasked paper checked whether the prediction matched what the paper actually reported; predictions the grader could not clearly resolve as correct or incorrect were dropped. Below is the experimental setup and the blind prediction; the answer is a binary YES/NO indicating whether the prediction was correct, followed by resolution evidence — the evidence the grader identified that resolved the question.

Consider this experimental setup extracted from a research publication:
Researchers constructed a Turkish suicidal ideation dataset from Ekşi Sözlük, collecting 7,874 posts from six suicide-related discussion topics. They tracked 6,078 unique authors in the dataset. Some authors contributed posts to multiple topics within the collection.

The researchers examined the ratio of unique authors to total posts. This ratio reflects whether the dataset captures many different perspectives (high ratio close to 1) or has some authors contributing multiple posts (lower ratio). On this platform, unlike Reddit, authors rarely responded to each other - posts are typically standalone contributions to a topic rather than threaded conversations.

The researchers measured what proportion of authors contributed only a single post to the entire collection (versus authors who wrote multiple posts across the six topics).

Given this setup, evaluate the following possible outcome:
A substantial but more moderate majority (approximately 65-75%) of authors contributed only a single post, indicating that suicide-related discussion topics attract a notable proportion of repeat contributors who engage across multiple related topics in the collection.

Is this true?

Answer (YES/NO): NO